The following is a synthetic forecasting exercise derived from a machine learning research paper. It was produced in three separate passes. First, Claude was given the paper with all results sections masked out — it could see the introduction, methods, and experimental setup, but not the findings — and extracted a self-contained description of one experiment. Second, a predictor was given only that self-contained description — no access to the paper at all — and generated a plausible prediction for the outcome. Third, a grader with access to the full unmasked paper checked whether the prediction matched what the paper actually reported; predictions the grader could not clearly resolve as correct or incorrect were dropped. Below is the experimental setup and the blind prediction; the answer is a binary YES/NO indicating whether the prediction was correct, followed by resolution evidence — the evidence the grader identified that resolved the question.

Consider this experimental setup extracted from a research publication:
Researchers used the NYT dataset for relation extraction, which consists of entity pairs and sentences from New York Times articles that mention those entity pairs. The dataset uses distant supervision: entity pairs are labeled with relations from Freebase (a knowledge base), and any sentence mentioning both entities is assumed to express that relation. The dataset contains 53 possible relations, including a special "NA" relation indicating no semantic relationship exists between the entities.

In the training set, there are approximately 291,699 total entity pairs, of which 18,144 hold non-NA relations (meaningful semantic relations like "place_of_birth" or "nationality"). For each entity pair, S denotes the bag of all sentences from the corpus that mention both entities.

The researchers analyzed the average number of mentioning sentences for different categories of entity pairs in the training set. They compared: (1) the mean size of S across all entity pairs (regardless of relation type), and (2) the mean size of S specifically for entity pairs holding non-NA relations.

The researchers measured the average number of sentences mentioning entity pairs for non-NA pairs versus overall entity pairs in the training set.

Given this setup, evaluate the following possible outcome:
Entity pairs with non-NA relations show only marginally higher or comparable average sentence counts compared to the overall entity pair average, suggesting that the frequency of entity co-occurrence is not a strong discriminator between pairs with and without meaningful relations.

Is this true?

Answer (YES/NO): NO